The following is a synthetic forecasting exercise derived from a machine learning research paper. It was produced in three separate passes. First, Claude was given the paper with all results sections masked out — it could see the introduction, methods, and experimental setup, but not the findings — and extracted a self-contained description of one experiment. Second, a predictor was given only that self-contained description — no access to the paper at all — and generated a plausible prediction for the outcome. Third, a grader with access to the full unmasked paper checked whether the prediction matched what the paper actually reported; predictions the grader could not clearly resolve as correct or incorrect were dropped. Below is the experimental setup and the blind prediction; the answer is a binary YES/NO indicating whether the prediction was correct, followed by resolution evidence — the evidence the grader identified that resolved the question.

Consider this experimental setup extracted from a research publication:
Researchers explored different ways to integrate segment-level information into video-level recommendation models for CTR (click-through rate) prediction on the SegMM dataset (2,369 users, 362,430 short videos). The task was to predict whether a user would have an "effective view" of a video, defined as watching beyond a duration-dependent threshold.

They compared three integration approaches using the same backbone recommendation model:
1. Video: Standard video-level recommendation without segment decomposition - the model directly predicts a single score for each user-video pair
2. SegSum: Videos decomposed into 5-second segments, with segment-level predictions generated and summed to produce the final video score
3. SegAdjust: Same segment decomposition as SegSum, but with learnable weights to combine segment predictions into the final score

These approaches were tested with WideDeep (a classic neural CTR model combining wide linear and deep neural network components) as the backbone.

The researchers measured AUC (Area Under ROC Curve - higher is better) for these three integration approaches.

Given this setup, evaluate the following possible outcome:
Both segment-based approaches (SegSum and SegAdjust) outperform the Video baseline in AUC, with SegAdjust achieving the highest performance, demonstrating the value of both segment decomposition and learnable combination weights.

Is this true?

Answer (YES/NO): YES